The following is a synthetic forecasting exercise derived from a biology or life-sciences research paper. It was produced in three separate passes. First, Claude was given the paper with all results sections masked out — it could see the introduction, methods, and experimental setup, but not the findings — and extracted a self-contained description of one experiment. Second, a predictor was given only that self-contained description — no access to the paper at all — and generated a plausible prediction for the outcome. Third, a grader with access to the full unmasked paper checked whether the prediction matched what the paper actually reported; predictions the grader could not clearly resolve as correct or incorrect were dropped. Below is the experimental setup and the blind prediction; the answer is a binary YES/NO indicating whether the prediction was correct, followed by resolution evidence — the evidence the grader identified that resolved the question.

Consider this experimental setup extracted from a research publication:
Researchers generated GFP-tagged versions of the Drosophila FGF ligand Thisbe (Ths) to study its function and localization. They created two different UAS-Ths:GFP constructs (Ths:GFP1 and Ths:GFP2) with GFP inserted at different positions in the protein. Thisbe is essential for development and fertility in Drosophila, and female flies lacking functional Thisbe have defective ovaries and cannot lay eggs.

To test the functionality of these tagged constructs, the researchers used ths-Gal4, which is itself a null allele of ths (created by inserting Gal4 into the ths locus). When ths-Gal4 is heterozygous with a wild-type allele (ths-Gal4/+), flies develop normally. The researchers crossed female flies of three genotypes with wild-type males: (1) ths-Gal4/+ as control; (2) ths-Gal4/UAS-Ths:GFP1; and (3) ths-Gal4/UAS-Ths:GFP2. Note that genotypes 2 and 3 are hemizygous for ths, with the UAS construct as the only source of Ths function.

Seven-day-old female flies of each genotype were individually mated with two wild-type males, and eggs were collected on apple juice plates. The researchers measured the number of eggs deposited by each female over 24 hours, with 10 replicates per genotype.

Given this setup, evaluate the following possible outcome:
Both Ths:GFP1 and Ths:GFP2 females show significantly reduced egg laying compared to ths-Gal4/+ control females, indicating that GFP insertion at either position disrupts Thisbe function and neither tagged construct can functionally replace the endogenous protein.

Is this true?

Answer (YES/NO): NO